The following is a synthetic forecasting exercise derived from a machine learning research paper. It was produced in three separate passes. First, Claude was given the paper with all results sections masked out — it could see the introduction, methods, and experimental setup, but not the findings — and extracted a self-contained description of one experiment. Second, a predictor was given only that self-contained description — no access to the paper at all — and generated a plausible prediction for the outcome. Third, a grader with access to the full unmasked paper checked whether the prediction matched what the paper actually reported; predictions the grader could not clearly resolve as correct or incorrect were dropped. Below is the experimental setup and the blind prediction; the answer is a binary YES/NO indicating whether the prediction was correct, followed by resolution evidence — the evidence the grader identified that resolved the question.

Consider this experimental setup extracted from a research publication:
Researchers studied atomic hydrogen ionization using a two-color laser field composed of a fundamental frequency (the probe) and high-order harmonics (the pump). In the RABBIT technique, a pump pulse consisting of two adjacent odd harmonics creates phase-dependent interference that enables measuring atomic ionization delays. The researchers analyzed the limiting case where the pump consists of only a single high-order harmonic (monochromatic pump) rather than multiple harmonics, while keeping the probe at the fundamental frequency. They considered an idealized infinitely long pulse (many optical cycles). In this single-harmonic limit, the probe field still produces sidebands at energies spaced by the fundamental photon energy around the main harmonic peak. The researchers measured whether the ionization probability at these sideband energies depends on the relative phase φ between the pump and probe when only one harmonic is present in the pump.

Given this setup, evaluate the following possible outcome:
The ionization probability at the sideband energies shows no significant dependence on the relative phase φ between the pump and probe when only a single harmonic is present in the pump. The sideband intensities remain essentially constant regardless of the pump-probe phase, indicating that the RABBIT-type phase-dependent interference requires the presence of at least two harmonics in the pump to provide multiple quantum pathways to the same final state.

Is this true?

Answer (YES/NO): YES